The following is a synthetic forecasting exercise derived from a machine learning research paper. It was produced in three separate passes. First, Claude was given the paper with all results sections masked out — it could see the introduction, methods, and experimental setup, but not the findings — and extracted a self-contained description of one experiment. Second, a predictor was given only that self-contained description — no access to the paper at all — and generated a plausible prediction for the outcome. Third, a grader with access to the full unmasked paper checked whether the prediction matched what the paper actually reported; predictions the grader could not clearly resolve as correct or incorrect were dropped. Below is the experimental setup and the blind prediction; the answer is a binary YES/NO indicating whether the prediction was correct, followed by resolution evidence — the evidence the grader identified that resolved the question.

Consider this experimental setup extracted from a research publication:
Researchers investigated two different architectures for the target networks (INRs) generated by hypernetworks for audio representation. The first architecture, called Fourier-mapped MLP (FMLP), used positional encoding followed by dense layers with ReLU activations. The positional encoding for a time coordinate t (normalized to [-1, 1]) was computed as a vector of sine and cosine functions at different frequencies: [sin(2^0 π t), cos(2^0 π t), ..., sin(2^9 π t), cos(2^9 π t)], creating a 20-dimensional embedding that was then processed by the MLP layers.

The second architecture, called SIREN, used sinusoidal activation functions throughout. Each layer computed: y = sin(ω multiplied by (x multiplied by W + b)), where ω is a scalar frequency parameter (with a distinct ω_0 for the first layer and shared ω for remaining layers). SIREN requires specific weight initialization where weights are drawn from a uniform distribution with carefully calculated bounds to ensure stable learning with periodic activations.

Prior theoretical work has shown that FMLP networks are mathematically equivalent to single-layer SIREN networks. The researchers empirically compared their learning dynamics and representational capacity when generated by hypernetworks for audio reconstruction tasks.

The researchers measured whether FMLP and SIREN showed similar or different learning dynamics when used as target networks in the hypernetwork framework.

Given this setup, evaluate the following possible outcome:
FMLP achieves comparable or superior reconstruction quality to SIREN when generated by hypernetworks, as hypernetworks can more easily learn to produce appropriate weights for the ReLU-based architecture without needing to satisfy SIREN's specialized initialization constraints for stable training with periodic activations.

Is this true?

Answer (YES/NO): YES